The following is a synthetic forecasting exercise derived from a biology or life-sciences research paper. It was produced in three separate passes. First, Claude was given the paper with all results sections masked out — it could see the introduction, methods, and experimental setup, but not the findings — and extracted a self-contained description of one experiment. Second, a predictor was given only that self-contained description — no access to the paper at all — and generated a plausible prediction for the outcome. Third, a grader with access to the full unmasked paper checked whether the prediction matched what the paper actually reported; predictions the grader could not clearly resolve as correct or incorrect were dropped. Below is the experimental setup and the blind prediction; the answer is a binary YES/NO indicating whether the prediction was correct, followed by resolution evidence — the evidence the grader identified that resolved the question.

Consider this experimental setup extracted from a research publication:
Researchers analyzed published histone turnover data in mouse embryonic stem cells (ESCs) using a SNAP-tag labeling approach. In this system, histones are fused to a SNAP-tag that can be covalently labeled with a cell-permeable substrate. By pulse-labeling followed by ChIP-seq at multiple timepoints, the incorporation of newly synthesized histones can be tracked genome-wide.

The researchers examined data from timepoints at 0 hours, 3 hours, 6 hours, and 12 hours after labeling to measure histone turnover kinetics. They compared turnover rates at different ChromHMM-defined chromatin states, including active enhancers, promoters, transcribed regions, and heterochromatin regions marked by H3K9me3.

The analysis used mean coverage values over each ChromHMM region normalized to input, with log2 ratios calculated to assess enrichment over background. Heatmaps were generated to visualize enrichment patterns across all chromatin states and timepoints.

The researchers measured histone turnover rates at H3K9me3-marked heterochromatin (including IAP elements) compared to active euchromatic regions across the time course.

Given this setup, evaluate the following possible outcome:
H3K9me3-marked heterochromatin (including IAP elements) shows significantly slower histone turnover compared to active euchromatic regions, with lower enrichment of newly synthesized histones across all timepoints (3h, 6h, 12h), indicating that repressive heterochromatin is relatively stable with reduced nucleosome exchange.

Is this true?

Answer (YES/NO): NO